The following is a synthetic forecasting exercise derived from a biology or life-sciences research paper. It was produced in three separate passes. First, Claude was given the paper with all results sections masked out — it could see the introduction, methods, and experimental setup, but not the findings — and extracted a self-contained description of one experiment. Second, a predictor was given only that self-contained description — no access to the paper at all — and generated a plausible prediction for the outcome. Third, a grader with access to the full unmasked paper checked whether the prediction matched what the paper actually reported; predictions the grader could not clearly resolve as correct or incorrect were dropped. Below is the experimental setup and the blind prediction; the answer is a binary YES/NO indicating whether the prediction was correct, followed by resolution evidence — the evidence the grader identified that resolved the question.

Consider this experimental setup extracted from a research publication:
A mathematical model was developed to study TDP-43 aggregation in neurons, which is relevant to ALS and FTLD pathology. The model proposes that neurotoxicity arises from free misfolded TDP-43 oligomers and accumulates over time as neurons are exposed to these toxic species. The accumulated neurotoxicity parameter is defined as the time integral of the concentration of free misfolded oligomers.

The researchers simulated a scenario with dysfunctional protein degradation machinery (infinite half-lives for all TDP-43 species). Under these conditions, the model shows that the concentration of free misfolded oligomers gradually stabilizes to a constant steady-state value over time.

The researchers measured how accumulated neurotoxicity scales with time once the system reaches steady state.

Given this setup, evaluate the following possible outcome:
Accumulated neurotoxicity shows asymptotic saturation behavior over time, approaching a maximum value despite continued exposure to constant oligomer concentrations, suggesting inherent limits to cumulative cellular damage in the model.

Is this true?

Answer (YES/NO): NO